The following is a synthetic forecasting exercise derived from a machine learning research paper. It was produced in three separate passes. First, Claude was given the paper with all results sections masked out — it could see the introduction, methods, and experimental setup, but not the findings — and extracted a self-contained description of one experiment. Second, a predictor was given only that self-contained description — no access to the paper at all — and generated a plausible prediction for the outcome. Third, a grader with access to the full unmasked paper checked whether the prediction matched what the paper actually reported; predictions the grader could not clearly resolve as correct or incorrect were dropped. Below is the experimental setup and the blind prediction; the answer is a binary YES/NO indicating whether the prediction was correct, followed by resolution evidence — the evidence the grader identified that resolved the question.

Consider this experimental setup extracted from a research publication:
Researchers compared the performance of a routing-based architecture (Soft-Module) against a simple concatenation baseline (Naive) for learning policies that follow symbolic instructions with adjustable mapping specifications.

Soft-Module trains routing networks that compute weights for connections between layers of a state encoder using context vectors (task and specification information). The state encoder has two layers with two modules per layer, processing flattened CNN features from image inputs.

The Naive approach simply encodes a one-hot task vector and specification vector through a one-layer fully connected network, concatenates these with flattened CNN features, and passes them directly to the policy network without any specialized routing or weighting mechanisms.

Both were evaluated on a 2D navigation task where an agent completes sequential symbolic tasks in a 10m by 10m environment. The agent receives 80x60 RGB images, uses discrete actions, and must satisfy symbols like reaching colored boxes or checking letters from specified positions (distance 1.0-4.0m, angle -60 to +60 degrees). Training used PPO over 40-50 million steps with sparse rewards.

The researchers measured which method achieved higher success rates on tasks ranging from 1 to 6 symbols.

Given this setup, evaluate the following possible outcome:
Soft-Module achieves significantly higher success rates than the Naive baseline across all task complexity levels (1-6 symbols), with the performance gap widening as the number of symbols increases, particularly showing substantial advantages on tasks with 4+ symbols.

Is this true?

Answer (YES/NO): NO